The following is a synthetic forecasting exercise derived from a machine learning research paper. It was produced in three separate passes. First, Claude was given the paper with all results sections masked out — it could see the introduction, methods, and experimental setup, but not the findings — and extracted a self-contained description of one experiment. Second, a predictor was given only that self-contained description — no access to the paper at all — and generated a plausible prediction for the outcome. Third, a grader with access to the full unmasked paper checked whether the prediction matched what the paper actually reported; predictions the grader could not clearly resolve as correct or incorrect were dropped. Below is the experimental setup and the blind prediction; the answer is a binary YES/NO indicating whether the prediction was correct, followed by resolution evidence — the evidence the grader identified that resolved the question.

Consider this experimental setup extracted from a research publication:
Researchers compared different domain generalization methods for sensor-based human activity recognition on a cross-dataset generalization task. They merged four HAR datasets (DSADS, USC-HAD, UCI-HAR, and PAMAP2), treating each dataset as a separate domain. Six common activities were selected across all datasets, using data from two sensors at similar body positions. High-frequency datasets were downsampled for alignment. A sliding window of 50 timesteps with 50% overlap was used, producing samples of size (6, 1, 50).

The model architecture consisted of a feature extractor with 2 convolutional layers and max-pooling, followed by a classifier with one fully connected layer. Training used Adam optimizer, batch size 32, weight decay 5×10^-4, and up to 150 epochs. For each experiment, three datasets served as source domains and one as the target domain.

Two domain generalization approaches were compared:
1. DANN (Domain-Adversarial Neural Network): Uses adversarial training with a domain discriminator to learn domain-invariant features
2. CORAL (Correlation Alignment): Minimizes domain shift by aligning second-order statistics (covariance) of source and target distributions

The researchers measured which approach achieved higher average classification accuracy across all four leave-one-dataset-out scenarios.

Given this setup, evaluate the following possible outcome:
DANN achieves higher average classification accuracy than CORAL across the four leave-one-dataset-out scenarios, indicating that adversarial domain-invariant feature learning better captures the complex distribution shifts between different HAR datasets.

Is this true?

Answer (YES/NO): YES